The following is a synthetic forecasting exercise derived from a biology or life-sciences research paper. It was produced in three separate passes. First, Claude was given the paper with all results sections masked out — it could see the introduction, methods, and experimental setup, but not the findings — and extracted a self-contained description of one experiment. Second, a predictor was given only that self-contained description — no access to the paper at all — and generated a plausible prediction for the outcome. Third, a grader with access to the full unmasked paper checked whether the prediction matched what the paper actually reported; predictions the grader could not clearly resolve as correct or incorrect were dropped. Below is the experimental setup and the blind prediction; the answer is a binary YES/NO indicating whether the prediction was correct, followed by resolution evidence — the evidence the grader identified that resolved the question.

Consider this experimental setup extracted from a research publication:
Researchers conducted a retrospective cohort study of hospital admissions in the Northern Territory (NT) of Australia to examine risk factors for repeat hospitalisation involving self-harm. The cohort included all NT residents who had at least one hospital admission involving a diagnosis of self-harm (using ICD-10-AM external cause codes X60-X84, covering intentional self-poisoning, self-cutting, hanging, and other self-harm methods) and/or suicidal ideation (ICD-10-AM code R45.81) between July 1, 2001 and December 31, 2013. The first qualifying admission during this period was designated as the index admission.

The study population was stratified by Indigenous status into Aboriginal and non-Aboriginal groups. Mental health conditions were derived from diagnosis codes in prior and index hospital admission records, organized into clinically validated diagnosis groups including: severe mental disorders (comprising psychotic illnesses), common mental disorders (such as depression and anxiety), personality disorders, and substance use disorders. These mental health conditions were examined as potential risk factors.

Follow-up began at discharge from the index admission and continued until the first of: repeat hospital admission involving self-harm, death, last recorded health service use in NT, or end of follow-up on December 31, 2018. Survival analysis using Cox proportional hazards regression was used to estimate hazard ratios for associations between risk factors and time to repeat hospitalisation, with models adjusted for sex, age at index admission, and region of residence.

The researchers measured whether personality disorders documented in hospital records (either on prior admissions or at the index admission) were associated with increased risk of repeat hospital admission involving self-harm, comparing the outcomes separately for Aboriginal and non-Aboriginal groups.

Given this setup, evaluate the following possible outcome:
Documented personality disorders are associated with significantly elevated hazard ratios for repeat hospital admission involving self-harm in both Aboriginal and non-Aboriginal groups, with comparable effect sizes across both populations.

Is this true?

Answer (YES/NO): NO